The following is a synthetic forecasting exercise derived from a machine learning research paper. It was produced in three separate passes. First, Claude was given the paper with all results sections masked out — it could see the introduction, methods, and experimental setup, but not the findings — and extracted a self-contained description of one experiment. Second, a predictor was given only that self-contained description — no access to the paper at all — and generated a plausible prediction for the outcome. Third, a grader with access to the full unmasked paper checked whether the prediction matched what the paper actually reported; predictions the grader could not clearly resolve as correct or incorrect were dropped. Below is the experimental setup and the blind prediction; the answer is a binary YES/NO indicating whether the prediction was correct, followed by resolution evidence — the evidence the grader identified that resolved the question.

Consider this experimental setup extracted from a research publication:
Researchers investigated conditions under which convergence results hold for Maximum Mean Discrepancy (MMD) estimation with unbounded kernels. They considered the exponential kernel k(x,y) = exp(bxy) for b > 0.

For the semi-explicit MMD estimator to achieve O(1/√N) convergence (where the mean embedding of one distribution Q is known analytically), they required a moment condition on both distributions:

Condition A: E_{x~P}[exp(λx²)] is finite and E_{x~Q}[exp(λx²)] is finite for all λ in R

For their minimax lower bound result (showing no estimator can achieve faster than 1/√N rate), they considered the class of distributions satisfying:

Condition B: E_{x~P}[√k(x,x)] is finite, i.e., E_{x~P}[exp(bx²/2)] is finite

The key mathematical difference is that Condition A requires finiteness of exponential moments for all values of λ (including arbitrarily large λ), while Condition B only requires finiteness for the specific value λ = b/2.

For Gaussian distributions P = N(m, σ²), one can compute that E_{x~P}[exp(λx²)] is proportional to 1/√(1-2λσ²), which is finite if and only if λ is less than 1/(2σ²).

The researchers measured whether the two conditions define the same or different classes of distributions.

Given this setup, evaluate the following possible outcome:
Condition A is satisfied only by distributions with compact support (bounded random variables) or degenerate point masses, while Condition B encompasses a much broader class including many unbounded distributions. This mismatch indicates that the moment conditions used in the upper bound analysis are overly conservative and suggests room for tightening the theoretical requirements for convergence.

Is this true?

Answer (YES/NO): NO